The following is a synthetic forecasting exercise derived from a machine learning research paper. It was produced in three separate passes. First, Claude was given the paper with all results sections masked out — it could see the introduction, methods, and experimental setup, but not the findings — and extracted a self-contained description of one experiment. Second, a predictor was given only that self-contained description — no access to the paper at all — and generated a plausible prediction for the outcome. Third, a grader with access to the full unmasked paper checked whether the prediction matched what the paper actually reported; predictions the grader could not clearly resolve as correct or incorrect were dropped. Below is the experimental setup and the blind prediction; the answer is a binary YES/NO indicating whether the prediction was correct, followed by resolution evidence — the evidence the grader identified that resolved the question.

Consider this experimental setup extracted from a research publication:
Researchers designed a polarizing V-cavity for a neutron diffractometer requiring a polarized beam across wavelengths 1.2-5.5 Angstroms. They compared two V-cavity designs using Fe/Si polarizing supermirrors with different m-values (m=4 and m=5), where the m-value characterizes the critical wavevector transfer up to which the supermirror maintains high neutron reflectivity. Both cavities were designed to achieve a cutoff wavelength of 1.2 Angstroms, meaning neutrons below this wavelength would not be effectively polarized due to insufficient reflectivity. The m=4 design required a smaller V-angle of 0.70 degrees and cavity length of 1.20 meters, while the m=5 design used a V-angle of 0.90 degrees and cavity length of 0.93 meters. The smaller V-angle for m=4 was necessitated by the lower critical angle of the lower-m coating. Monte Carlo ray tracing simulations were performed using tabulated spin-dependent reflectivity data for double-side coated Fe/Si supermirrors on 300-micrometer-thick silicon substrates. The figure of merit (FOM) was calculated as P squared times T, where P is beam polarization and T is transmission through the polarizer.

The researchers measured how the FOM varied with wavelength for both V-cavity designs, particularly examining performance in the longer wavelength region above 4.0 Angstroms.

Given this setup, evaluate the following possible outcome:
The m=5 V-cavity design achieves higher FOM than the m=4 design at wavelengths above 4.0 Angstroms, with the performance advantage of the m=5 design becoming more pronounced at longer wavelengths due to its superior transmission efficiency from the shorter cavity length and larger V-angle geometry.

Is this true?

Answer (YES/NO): YES